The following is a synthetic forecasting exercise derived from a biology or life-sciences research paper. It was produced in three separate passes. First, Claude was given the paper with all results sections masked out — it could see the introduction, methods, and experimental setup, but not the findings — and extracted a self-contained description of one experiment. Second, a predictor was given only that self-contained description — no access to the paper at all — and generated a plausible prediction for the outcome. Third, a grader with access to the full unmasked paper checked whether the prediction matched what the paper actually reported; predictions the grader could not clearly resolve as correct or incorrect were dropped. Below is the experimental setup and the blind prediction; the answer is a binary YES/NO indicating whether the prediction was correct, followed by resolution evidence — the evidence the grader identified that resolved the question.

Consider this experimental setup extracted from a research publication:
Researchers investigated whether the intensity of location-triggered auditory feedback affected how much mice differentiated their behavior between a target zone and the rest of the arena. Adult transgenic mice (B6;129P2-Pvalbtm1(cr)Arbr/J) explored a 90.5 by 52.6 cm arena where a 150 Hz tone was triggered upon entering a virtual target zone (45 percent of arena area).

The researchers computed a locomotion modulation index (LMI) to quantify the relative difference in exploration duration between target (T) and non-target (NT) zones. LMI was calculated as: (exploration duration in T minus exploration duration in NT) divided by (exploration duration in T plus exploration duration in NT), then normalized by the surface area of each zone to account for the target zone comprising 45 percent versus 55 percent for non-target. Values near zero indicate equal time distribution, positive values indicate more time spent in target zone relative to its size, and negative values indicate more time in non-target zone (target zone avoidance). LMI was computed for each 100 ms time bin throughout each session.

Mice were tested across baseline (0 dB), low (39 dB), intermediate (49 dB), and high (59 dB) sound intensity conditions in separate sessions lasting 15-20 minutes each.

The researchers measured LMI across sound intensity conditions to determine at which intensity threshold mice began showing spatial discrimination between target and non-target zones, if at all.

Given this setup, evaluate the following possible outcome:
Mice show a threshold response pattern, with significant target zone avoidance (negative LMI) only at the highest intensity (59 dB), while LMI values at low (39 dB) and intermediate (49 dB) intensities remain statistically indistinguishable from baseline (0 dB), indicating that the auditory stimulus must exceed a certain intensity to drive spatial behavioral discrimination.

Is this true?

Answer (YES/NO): NO